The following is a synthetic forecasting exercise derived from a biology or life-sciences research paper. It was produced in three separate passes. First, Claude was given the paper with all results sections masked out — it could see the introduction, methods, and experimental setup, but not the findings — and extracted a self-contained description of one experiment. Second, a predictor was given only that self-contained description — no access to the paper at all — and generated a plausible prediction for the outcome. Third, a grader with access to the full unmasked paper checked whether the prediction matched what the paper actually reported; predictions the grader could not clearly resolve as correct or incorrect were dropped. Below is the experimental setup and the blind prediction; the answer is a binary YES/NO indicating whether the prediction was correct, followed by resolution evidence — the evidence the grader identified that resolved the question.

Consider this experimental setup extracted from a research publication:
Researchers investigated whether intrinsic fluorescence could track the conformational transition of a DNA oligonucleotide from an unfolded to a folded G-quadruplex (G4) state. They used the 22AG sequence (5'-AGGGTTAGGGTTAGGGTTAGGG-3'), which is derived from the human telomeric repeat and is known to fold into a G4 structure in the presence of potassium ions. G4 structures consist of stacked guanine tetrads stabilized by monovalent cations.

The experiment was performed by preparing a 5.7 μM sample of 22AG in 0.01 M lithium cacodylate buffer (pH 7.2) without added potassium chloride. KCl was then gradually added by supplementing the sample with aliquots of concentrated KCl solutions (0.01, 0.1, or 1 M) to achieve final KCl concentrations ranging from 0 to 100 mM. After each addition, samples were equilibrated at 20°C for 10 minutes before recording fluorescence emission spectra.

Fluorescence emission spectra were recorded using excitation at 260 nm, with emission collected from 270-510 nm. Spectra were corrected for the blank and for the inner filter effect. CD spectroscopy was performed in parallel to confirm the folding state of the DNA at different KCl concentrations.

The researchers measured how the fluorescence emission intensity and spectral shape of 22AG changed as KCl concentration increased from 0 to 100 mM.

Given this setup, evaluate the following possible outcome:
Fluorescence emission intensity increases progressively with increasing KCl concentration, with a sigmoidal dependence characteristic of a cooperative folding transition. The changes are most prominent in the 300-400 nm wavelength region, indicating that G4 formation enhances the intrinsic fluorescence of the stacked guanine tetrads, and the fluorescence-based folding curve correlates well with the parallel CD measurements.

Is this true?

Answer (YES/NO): YES